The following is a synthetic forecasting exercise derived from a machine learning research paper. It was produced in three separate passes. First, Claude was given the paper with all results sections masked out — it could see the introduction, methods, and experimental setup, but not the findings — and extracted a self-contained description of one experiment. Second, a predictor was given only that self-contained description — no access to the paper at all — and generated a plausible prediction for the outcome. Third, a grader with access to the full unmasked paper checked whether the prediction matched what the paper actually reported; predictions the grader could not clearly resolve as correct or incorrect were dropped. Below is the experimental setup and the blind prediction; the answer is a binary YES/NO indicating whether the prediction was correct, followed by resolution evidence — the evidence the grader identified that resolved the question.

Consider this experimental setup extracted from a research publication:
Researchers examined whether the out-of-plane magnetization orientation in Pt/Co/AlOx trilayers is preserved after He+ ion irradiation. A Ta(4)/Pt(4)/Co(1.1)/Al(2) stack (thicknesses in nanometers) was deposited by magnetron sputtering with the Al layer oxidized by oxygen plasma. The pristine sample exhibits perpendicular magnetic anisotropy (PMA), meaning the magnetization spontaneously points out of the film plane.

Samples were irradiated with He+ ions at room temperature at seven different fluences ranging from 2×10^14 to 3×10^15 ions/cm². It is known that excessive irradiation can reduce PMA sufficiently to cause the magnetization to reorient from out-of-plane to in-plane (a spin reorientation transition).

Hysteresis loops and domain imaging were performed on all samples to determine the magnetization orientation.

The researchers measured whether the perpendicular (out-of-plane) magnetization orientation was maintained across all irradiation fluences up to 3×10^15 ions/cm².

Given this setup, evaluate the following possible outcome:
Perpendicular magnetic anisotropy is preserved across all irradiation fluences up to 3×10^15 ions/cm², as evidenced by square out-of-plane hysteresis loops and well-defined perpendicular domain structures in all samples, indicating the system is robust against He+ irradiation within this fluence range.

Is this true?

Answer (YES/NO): NO